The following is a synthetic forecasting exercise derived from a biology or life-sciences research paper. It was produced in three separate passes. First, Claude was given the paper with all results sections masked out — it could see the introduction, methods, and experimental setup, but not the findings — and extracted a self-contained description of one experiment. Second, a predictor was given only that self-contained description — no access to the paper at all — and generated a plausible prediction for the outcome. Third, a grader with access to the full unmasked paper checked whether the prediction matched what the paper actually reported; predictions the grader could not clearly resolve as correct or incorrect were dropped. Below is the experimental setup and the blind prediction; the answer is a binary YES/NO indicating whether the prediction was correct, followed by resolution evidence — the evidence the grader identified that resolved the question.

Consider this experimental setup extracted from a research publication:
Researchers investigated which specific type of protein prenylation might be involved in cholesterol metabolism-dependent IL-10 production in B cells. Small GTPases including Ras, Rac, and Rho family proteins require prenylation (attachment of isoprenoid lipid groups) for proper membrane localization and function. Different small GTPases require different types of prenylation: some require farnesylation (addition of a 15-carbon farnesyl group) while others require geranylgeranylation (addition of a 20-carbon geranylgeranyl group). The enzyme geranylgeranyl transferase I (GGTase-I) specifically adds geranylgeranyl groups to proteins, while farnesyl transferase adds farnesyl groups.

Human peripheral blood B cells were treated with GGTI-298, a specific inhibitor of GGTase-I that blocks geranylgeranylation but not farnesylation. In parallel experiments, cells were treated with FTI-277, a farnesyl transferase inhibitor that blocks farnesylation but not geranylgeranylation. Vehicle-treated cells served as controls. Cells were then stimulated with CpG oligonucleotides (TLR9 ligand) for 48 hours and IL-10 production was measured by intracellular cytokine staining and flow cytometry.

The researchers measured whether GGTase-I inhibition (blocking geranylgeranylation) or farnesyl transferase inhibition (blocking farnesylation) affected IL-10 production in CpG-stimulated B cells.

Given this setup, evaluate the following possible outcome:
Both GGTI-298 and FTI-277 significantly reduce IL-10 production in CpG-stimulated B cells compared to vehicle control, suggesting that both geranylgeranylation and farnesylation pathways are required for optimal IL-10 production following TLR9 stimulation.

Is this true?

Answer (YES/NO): NO